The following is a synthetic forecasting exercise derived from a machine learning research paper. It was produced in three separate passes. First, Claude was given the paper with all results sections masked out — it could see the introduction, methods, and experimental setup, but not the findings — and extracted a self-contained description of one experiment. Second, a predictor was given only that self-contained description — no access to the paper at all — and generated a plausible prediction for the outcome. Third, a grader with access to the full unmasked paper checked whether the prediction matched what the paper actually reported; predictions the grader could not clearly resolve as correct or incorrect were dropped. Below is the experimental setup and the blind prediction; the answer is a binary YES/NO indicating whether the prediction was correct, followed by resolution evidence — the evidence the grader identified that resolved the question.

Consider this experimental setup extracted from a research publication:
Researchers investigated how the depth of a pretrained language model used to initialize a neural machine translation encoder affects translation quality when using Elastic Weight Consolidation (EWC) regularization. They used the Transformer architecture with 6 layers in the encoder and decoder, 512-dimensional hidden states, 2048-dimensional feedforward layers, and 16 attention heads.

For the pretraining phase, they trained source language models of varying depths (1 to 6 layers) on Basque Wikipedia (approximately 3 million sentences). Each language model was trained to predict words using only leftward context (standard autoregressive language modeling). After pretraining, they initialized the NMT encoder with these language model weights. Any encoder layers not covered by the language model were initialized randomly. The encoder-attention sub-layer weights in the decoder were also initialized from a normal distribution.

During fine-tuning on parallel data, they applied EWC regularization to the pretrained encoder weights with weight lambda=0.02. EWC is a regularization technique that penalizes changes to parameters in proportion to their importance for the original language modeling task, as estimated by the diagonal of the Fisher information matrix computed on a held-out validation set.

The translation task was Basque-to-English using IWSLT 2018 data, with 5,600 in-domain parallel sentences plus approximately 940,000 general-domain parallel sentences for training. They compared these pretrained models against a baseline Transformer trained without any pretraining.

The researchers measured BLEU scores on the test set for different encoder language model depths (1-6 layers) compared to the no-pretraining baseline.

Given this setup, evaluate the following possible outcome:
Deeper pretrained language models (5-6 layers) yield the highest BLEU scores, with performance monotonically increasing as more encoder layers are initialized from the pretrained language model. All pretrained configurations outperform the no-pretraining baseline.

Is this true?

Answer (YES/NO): NO